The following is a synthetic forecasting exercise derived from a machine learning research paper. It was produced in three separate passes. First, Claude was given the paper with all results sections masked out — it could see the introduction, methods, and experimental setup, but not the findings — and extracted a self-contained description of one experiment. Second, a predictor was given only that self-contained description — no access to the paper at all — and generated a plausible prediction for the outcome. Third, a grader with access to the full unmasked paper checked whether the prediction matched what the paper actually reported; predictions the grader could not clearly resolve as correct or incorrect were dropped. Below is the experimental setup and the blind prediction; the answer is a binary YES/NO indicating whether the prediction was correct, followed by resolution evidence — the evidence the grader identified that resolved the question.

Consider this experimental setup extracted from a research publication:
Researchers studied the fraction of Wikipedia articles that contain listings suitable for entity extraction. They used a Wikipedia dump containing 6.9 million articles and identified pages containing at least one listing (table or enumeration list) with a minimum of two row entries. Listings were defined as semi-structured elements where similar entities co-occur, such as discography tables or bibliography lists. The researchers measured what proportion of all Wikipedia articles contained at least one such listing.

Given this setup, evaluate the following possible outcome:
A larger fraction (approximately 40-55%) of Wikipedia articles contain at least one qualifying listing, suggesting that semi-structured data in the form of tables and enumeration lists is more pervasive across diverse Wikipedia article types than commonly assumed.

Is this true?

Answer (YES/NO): NO